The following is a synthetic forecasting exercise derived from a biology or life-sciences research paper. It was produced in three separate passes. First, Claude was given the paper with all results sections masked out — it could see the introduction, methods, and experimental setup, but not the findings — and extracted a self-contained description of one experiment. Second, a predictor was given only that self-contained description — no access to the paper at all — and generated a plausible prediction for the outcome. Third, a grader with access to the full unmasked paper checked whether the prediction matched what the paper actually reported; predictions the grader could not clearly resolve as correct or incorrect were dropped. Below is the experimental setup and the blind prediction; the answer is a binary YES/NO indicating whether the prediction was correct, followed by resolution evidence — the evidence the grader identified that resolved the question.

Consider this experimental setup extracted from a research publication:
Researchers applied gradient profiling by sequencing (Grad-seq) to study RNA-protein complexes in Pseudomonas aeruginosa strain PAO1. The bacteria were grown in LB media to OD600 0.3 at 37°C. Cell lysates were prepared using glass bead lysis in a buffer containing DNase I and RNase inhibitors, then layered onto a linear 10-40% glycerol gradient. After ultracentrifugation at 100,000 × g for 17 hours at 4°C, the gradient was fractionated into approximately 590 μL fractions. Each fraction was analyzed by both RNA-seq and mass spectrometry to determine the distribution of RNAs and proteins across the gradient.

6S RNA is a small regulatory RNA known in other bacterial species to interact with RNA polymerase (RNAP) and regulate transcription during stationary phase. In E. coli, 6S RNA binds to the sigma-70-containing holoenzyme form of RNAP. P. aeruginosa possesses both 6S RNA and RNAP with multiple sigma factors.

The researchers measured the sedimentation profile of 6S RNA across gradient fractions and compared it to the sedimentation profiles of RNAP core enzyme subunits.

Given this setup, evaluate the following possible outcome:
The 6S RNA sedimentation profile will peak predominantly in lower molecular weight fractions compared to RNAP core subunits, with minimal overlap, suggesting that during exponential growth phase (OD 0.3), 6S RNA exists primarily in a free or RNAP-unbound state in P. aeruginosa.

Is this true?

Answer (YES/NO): NO